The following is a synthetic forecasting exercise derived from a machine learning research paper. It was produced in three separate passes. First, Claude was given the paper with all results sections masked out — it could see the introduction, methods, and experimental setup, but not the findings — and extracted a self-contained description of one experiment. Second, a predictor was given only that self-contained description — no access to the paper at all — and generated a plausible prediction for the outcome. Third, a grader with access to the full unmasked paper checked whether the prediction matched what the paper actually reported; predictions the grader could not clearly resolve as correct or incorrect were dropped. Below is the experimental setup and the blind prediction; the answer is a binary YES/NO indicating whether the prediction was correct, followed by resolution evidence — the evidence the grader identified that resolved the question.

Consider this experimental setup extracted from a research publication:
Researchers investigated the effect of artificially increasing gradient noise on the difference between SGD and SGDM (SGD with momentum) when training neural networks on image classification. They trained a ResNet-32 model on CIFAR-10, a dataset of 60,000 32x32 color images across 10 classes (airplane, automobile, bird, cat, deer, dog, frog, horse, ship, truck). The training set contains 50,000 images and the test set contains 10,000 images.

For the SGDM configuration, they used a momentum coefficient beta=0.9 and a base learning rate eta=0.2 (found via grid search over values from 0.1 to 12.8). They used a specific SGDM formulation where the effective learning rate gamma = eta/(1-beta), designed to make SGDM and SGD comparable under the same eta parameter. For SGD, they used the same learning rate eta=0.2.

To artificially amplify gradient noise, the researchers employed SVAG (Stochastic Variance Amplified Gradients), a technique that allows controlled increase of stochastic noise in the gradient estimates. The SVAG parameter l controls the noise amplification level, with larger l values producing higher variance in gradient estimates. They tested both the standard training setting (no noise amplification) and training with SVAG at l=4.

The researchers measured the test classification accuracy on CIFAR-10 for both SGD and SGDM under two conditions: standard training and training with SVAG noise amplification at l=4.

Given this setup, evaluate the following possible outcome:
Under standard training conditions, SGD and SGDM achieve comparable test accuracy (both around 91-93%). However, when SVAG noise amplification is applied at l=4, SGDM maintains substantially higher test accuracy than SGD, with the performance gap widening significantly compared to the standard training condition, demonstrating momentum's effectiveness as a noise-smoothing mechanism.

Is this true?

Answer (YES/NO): NO